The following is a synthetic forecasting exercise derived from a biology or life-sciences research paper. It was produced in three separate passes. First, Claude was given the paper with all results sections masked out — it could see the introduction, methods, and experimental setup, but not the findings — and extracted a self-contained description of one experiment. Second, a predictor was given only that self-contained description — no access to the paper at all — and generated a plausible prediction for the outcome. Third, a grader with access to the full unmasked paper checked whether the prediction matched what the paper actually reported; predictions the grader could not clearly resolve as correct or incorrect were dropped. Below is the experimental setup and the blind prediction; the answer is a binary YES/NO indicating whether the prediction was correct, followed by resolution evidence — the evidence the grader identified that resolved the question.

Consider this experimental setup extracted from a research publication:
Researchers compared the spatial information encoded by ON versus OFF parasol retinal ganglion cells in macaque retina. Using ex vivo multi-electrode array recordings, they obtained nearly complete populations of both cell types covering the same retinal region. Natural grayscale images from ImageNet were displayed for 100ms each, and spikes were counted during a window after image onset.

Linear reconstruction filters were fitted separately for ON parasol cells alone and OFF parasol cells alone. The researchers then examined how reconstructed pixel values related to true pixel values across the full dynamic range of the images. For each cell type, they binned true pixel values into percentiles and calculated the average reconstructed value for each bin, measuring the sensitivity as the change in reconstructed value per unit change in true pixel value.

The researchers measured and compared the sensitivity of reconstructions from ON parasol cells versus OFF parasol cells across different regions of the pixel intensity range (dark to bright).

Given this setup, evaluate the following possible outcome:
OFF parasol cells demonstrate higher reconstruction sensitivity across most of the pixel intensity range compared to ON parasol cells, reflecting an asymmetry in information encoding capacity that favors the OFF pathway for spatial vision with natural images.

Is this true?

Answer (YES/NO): NO